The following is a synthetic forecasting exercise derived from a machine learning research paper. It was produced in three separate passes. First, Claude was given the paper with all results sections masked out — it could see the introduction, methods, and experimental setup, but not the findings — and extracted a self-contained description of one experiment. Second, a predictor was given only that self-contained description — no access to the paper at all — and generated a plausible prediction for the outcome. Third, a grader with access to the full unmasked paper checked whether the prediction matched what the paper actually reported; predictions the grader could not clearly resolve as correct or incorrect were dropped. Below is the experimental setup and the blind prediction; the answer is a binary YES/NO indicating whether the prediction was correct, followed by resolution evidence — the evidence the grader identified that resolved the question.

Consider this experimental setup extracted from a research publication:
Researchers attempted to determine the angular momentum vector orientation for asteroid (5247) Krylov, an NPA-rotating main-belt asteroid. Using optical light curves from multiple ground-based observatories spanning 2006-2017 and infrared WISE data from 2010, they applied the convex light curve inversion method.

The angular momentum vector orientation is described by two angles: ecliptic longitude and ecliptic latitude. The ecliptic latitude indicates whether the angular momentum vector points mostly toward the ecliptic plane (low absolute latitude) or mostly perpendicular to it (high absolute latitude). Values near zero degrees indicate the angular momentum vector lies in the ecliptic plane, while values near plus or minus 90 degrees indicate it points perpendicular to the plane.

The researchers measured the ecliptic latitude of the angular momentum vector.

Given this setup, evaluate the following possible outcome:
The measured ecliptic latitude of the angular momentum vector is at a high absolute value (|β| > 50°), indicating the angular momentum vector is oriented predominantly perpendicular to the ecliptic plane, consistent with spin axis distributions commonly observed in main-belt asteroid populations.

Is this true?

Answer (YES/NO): YES